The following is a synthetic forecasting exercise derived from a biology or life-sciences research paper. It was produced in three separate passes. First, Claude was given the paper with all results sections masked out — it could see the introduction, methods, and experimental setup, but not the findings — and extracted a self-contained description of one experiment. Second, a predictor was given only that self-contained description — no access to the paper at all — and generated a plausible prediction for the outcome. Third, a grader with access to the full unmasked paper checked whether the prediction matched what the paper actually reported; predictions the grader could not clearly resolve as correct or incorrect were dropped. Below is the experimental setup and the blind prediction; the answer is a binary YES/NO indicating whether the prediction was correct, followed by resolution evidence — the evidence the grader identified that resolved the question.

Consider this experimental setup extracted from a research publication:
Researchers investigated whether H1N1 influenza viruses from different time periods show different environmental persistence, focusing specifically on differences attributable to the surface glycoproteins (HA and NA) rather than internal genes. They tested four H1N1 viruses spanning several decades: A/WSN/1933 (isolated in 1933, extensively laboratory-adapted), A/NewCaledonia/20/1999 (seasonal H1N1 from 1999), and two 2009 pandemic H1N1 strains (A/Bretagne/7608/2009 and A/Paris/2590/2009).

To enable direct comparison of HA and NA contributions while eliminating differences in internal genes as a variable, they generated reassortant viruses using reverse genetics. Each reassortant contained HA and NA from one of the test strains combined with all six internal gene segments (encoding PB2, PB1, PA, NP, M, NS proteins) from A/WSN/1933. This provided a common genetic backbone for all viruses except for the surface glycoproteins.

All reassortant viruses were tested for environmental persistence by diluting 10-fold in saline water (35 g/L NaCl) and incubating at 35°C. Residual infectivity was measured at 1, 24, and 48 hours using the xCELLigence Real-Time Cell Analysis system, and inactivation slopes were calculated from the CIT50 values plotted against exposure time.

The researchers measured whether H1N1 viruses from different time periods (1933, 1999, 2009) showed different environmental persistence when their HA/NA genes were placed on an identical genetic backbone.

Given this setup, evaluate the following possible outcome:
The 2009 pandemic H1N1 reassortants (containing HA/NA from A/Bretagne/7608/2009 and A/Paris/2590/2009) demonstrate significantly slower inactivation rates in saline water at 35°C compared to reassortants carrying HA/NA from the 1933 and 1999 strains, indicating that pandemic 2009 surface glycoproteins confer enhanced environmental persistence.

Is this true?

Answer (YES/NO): YES